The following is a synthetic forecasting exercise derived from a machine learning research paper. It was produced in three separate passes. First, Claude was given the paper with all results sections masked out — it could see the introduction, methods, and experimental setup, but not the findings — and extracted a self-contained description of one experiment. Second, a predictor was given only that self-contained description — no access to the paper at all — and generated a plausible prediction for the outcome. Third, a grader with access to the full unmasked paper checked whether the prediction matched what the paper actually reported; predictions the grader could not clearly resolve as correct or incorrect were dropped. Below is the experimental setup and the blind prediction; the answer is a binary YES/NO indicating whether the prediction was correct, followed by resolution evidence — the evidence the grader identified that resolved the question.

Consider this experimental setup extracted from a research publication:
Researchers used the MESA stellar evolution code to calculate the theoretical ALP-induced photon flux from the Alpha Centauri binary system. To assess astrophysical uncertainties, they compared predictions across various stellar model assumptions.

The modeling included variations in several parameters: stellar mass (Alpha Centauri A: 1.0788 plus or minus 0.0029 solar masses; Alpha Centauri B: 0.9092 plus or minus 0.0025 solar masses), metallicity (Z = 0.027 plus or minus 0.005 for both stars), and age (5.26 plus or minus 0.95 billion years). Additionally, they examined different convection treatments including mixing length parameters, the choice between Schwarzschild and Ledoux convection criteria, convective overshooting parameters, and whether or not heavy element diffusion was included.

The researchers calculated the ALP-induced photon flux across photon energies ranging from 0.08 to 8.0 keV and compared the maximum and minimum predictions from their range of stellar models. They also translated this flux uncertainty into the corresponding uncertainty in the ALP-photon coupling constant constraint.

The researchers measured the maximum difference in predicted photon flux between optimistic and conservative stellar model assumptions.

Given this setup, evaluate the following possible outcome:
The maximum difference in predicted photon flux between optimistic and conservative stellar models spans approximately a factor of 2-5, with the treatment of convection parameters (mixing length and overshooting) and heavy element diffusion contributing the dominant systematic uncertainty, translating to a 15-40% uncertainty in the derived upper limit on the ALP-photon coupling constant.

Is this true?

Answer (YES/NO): NO